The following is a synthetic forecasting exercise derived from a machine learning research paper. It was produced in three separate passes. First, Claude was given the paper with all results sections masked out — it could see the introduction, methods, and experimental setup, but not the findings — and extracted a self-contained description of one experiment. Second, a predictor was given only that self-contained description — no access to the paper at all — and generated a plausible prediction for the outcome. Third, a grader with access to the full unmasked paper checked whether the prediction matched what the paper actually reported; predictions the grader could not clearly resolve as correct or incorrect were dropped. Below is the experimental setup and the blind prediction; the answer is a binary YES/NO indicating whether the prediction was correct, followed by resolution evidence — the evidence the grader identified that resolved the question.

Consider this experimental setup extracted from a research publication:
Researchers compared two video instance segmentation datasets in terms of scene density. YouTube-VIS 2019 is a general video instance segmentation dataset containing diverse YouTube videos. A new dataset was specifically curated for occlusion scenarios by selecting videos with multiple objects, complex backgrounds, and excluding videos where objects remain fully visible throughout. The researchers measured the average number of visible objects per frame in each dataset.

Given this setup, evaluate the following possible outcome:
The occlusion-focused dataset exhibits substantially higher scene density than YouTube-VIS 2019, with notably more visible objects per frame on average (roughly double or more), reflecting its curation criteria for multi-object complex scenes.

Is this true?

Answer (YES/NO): YES